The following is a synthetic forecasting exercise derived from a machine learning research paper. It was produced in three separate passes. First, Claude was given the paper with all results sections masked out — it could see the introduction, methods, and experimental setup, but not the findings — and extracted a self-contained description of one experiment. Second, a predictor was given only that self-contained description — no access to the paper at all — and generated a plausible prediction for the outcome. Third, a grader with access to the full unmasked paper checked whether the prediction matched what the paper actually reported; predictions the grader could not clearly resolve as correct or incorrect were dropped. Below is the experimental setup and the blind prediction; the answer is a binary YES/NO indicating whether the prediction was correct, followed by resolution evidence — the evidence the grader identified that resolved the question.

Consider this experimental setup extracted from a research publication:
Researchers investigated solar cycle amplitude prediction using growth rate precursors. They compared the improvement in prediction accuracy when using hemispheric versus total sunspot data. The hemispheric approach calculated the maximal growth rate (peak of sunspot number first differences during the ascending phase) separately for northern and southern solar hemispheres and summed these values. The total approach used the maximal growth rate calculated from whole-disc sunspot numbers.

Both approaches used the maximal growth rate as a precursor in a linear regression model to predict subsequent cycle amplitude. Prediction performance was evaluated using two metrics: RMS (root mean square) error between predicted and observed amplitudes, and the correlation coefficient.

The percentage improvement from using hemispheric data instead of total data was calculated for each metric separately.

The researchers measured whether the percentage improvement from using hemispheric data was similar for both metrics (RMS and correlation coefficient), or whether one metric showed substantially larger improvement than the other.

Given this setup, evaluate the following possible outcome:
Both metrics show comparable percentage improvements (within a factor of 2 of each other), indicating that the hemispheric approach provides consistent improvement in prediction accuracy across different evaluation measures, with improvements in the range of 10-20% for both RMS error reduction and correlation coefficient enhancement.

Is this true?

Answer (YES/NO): NO